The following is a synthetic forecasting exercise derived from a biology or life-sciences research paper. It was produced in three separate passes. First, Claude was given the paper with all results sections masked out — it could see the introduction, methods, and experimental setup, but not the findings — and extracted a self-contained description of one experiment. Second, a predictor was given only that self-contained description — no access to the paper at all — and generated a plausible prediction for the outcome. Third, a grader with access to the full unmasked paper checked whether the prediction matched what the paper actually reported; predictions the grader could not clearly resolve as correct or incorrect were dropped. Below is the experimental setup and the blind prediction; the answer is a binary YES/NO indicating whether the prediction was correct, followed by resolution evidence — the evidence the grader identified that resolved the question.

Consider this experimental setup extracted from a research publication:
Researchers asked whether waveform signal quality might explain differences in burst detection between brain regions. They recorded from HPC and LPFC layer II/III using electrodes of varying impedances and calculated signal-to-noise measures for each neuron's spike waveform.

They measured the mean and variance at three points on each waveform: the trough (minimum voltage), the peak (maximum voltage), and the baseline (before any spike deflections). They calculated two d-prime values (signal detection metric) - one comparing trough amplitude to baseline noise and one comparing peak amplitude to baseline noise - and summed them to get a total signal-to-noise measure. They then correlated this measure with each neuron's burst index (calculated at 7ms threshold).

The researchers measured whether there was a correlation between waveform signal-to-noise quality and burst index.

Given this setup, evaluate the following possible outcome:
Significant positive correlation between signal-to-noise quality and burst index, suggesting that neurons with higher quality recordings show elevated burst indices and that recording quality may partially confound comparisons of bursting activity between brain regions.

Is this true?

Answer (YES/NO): NO